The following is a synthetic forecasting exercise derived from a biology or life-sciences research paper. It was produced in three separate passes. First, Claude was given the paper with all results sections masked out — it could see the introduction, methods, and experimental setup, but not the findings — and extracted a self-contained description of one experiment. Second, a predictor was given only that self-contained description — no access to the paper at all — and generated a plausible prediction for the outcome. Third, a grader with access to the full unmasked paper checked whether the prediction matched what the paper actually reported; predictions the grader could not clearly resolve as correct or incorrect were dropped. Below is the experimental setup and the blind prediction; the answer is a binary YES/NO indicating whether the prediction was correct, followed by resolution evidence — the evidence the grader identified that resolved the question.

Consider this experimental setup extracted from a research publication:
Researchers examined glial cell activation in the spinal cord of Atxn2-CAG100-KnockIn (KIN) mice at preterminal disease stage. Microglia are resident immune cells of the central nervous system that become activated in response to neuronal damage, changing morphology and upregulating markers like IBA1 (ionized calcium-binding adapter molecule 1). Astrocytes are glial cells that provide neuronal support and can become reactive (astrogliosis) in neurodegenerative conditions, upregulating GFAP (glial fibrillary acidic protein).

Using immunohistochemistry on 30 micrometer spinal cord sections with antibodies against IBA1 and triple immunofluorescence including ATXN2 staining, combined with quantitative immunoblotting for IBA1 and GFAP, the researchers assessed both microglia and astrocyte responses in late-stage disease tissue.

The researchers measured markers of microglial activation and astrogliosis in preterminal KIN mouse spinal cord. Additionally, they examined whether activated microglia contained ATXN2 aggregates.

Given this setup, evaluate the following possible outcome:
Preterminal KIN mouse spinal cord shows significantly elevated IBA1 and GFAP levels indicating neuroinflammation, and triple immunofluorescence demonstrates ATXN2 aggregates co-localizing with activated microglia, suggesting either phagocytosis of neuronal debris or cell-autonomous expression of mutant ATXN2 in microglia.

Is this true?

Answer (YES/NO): YES